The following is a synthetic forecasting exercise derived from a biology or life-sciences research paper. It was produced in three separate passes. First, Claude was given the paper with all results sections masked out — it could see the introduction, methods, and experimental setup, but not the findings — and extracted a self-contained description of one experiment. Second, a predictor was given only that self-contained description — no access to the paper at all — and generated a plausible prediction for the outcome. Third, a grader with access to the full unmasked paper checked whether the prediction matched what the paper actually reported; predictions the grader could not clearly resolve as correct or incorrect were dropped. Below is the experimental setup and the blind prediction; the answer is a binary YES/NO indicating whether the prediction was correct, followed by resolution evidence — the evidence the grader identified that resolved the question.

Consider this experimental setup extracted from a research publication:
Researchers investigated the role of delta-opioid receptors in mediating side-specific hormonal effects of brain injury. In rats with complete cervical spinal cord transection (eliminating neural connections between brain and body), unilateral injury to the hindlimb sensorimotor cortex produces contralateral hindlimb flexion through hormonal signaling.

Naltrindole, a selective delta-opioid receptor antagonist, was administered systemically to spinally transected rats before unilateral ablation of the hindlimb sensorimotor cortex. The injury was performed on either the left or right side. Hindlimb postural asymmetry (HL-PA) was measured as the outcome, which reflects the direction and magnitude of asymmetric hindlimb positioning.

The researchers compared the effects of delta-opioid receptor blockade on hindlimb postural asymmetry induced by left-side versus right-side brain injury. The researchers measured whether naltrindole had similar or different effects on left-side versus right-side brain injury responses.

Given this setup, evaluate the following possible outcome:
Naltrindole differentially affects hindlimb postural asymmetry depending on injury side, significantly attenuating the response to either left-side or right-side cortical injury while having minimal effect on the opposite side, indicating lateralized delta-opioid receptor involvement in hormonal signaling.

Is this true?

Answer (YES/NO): YES